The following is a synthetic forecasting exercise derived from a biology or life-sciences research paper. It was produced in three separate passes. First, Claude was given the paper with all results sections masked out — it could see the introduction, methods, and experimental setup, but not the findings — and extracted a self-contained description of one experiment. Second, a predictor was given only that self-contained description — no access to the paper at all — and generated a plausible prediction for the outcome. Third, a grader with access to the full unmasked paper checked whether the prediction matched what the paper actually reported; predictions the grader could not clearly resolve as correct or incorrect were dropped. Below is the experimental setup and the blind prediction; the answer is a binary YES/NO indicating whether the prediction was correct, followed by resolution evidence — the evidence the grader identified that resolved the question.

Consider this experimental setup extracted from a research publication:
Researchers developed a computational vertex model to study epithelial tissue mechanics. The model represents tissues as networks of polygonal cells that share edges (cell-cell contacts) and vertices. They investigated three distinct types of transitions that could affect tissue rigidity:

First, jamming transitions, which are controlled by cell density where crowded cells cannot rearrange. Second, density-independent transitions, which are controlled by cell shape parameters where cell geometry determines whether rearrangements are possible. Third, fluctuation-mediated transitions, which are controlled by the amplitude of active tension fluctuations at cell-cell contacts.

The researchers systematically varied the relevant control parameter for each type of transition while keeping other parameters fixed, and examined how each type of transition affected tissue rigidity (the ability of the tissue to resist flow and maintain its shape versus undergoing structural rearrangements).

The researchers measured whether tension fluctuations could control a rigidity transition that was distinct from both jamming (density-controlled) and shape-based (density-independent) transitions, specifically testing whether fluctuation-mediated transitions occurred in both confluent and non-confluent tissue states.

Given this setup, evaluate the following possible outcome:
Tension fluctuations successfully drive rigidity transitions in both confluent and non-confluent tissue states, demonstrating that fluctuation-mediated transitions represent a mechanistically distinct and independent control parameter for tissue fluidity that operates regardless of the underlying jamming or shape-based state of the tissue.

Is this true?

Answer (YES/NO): YES